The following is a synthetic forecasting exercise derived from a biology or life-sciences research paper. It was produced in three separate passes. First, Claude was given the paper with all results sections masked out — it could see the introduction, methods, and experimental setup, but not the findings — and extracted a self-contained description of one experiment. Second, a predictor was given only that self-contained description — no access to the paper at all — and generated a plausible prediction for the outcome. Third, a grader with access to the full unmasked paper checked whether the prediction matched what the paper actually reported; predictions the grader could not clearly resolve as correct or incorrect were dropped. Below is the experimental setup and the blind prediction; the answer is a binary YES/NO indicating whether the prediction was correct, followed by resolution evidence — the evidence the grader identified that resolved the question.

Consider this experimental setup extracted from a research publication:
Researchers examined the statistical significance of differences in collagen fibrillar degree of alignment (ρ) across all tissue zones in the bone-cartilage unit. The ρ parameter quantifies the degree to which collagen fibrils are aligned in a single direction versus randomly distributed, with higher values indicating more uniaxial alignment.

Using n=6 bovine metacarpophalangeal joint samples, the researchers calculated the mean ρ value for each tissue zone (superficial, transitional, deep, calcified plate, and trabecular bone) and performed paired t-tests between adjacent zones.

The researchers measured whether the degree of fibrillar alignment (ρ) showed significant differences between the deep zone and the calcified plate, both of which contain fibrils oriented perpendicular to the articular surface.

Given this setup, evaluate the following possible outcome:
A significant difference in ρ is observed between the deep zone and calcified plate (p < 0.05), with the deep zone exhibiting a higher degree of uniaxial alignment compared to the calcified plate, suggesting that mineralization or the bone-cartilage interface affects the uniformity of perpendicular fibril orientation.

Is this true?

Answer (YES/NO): NO